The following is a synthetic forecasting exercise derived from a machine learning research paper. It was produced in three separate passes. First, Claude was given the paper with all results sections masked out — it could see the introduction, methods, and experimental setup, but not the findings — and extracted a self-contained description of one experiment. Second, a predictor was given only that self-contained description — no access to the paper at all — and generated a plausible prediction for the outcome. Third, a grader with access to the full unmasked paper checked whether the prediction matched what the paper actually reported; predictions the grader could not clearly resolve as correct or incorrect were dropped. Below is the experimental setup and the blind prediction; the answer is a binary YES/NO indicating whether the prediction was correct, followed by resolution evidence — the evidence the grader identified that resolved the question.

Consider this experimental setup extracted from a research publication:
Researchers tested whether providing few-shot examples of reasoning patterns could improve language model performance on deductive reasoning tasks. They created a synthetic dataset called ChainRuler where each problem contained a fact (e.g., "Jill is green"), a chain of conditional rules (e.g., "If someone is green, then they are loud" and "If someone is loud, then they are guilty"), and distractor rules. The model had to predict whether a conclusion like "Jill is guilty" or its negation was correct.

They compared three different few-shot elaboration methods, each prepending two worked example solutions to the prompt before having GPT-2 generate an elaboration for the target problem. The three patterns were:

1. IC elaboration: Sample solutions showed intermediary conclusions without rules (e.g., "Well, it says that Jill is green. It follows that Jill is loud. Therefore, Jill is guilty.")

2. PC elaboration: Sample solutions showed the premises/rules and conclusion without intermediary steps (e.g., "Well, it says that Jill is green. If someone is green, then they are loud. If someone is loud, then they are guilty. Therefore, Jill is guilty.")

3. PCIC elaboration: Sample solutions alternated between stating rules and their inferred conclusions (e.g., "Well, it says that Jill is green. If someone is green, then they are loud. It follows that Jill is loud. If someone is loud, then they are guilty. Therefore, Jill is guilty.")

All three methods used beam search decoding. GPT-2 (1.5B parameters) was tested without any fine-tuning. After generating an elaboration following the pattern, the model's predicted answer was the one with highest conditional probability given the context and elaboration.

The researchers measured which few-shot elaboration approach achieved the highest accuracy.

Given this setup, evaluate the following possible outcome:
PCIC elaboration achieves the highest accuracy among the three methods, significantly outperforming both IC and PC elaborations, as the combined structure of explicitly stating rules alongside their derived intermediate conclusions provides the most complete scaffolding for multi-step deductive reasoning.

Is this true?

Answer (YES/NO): NO